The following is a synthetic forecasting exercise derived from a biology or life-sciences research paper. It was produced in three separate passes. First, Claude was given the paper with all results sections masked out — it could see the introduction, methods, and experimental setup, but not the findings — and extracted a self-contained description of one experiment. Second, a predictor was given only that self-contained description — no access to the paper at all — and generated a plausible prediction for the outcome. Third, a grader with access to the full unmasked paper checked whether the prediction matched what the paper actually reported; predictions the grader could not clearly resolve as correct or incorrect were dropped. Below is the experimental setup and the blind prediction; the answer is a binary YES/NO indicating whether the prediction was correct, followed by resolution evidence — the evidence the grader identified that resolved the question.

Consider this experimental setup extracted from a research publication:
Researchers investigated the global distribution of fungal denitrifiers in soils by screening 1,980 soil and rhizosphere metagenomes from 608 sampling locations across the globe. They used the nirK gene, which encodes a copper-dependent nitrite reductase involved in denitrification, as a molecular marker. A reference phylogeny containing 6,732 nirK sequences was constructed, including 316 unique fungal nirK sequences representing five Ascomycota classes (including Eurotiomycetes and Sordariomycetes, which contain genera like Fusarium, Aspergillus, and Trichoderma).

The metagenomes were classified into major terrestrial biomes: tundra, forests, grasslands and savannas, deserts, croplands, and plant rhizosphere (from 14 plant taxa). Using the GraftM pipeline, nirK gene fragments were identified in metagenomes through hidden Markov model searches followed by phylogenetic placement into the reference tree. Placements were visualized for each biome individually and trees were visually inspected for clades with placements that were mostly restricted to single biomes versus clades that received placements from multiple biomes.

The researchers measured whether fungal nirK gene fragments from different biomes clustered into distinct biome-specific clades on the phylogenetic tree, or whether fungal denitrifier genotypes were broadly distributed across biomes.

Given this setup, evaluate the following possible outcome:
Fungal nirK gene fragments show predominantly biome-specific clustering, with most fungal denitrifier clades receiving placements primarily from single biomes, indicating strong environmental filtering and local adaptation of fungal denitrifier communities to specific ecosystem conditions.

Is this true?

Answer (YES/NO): NO